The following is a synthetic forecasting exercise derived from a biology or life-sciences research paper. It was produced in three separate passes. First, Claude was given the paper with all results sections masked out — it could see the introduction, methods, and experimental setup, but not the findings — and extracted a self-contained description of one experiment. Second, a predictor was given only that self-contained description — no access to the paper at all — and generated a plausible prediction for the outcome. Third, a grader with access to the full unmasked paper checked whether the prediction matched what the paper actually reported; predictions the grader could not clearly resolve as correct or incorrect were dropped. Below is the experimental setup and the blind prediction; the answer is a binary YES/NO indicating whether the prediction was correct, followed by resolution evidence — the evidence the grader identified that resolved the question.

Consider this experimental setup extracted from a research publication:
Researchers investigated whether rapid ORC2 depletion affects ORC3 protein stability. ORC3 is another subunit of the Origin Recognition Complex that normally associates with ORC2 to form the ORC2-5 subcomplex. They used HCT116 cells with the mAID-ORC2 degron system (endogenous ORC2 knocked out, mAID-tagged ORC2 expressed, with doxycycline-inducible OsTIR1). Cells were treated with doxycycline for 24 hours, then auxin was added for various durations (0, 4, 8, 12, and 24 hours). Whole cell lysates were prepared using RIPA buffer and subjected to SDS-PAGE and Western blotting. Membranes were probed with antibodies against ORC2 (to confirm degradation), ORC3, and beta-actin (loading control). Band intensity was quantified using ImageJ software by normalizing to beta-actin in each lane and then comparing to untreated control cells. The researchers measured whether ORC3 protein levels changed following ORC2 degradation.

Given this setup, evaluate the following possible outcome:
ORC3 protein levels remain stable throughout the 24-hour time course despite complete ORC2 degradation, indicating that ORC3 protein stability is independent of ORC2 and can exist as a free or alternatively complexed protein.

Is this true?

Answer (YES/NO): NO